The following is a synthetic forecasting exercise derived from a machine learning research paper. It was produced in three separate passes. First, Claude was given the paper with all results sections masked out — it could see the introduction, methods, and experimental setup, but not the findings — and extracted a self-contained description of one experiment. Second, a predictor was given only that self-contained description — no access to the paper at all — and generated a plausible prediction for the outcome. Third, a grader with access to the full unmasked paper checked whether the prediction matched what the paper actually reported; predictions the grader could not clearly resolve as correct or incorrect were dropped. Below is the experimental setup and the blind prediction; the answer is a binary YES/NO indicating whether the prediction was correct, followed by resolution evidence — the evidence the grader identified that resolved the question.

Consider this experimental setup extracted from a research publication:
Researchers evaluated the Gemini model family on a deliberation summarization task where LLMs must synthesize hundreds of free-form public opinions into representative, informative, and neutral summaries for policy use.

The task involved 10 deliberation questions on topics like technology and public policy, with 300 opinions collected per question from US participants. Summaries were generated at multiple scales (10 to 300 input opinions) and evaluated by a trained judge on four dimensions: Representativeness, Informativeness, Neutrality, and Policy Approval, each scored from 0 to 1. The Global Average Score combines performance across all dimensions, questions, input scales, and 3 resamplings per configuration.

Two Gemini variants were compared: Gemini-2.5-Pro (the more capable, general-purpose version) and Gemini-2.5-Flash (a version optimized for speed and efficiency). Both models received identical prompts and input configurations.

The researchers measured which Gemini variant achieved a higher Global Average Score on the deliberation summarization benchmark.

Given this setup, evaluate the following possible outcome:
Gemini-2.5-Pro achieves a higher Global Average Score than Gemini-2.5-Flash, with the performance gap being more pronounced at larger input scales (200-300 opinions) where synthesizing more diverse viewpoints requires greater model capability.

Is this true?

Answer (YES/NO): NO